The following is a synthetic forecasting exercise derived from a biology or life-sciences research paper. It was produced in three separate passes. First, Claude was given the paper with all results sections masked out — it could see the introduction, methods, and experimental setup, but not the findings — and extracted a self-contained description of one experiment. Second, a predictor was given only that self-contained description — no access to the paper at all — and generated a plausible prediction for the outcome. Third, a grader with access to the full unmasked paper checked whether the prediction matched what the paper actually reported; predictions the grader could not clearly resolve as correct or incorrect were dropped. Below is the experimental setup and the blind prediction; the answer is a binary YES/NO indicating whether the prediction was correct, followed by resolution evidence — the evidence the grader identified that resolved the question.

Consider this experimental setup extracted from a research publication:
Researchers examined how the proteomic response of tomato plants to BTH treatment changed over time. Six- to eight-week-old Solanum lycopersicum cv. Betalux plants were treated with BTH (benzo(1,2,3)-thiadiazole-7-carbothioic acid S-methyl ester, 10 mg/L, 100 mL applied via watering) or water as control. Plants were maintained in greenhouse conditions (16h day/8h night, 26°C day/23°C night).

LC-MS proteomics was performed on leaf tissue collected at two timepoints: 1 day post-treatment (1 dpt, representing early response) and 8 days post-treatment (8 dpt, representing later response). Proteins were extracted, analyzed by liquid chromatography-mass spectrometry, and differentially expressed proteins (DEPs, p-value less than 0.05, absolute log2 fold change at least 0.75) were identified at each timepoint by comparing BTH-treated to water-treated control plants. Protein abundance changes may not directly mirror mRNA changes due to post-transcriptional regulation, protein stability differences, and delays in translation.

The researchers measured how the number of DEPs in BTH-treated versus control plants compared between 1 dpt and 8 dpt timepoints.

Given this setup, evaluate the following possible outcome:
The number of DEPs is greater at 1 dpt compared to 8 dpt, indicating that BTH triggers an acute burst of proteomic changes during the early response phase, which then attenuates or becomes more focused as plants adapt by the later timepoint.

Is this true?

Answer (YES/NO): YES